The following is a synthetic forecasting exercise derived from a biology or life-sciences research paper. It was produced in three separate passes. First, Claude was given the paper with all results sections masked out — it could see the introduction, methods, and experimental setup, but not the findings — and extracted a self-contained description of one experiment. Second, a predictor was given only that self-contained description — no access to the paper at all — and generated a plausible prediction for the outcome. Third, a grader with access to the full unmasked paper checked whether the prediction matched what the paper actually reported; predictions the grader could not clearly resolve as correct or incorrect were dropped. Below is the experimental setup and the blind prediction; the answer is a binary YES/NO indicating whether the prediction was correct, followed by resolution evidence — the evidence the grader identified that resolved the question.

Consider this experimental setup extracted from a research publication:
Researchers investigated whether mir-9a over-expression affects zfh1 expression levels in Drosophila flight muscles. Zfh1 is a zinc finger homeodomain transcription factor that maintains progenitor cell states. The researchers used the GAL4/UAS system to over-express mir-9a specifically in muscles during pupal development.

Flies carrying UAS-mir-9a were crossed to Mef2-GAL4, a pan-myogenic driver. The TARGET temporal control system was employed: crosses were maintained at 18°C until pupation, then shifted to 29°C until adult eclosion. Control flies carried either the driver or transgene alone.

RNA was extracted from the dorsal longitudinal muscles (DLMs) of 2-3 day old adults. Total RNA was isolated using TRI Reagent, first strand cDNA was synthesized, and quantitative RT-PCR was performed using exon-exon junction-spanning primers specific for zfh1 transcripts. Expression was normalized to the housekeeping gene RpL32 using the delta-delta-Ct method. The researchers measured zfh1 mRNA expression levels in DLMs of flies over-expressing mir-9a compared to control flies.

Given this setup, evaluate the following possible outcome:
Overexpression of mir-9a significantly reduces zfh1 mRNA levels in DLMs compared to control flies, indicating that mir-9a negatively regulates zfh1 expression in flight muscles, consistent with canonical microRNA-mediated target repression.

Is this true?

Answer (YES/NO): YES